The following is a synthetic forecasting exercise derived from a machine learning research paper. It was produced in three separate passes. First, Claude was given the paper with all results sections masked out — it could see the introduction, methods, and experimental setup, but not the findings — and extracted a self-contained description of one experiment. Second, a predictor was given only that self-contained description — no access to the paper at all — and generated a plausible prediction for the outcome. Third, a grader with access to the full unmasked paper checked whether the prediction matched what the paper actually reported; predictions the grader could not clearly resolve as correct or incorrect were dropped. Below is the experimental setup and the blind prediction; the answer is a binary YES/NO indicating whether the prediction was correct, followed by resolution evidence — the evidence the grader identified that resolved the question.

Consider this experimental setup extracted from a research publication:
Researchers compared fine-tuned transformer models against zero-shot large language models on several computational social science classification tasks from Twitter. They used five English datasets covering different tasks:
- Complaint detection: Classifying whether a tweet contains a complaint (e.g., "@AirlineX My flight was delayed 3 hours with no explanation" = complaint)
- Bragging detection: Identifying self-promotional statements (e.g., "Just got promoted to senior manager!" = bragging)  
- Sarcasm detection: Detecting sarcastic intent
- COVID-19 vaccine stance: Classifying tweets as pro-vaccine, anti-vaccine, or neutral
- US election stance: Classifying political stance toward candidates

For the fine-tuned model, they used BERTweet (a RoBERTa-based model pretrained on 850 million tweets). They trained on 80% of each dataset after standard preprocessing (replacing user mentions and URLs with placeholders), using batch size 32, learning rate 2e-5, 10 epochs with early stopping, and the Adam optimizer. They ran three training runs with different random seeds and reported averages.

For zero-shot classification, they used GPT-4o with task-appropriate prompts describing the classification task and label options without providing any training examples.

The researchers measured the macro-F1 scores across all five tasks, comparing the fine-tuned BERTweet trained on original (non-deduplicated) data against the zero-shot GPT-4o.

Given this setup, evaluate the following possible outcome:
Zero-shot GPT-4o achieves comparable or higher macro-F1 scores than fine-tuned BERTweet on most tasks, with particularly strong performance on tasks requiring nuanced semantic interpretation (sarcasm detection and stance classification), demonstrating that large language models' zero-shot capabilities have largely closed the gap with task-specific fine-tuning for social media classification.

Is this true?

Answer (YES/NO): NO